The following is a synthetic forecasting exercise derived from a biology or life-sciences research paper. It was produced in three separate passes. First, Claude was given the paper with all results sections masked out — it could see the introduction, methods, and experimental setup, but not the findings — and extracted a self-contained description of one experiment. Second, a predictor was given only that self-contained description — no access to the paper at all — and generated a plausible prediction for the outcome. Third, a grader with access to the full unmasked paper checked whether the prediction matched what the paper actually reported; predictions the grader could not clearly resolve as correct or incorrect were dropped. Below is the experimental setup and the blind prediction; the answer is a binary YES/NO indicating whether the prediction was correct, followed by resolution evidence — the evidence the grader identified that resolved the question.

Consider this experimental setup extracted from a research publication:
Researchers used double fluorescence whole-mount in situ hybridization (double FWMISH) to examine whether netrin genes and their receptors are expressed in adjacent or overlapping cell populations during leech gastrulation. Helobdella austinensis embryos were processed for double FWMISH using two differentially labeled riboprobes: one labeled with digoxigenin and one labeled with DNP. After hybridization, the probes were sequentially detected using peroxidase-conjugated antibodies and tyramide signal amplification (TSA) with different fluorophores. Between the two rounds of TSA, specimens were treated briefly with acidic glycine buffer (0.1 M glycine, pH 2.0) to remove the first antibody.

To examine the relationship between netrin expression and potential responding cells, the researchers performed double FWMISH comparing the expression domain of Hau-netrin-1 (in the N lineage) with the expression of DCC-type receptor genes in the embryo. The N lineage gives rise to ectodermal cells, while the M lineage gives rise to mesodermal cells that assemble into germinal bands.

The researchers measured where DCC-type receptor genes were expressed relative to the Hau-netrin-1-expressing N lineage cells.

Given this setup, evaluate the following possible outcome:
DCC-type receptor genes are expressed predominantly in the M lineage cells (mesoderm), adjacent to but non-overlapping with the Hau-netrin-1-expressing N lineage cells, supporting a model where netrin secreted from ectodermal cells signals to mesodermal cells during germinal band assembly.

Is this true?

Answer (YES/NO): NO